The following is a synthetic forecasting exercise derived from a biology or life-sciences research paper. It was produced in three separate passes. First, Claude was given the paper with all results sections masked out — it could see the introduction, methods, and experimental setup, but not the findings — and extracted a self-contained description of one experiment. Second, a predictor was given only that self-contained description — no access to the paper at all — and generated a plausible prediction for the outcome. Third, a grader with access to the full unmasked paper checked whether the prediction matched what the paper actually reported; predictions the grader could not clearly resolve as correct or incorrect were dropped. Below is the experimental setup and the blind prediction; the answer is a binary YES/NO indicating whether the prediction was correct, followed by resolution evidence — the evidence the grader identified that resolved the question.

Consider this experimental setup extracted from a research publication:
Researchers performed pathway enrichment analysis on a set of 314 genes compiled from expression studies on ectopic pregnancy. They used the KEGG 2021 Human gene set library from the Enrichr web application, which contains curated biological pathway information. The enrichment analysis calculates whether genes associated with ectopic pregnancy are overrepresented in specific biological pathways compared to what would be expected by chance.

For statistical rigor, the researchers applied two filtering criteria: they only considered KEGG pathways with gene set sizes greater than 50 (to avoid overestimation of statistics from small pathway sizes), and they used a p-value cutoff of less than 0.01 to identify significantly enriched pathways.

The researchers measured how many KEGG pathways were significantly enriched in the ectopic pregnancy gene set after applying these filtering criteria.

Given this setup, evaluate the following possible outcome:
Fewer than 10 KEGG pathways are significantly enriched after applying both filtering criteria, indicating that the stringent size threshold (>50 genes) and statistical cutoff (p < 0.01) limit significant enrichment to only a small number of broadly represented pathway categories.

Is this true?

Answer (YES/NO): NO